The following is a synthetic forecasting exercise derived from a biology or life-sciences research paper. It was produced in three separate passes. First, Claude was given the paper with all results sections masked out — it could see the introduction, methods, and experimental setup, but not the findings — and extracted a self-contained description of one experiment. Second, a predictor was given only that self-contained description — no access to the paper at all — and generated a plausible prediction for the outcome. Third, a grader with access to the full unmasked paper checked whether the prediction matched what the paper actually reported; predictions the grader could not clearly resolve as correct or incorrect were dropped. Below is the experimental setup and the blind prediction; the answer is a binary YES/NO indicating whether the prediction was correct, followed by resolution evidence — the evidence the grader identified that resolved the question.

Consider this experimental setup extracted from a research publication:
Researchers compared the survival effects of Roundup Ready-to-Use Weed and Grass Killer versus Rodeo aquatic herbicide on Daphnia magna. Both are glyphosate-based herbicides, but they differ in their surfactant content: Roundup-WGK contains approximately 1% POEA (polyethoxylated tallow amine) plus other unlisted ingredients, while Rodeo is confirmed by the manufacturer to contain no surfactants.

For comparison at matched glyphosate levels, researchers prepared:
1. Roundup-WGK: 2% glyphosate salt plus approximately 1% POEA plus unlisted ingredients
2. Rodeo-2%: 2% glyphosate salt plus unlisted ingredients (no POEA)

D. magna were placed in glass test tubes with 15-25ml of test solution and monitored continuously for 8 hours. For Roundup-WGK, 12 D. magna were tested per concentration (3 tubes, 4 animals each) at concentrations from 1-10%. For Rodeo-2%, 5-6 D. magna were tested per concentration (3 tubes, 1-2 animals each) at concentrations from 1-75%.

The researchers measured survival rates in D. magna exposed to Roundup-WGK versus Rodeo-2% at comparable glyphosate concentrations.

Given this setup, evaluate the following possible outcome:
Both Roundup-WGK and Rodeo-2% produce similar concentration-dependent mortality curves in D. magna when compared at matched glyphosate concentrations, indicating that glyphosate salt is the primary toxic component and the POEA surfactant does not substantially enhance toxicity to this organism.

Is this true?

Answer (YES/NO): NO